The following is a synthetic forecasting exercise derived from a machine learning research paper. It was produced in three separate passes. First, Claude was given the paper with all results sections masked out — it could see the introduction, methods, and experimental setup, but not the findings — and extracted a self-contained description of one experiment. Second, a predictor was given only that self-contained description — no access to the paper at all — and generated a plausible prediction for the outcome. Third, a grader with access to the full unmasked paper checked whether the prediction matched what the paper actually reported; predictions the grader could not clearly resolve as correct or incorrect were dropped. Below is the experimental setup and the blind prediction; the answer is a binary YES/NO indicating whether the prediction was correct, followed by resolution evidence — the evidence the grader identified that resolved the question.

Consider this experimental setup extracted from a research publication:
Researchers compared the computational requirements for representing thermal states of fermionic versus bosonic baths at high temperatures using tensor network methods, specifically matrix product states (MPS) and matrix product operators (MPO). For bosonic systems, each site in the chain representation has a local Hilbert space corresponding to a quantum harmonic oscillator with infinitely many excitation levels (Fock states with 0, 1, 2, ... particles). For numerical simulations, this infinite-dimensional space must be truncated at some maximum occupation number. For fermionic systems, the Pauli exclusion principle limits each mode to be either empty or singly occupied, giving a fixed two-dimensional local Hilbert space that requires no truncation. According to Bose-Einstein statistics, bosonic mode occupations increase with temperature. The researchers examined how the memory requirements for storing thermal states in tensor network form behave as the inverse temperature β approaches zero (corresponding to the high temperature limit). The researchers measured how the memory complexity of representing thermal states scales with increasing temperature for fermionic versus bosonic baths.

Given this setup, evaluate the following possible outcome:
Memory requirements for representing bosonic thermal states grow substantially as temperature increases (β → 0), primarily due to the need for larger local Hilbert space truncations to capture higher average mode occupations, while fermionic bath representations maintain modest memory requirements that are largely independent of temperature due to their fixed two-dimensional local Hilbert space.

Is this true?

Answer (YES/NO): YES